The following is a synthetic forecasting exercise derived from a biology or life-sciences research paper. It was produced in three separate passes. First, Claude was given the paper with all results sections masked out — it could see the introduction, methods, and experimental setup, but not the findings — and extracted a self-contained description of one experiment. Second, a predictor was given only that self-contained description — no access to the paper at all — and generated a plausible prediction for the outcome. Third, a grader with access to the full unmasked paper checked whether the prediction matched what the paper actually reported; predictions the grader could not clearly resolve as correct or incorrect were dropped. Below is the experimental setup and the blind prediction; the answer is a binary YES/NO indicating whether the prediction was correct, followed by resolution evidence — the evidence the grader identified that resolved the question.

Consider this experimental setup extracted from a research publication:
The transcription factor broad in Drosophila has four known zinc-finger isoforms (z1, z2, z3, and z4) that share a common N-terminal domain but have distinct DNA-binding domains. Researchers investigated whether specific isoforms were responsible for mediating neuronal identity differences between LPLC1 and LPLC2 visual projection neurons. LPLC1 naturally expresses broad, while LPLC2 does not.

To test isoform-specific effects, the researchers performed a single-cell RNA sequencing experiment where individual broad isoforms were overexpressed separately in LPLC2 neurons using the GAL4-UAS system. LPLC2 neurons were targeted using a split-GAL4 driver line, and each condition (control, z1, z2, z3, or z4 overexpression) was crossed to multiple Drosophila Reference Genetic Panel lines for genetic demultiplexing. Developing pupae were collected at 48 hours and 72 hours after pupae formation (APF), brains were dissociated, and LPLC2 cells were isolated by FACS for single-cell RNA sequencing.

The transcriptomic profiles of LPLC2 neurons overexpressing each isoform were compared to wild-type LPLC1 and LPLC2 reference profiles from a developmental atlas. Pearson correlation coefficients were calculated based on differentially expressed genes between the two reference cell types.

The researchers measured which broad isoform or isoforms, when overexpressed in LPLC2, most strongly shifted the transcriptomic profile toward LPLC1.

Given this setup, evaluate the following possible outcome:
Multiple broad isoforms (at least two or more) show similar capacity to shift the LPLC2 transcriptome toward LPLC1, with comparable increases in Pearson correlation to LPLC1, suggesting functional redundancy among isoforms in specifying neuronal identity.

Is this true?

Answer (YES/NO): NO